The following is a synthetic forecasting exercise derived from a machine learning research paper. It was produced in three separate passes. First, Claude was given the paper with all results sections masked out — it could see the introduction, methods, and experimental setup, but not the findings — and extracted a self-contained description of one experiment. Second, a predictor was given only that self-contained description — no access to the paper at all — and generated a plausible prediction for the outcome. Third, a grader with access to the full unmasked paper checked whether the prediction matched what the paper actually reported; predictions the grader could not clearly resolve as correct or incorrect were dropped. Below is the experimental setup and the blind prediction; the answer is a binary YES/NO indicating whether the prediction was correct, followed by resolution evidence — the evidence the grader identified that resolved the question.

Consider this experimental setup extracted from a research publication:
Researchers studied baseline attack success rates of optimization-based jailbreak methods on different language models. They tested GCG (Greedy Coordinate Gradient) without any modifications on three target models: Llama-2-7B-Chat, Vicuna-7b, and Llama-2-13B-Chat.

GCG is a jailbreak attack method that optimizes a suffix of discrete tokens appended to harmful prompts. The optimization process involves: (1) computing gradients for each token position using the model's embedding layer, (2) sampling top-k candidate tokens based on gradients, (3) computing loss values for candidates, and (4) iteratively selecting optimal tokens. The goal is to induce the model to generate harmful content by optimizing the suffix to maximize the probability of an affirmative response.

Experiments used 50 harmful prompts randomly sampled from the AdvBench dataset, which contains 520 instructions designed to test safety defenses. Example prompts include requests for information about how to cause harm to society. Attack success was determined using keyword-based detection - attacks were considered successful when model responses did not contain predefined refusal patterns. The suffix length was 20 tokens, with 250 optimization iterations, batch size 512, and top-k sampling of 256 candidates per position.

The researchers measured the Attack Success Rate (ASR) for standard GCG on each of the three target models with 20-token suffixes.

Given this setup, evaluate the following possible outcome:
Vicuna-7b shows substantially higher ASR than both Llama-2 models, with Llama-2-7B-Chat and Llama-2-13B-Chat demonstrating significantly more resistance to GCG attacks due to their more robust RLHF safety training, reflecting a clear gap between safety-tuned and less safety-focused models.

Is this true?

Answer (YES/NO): YES